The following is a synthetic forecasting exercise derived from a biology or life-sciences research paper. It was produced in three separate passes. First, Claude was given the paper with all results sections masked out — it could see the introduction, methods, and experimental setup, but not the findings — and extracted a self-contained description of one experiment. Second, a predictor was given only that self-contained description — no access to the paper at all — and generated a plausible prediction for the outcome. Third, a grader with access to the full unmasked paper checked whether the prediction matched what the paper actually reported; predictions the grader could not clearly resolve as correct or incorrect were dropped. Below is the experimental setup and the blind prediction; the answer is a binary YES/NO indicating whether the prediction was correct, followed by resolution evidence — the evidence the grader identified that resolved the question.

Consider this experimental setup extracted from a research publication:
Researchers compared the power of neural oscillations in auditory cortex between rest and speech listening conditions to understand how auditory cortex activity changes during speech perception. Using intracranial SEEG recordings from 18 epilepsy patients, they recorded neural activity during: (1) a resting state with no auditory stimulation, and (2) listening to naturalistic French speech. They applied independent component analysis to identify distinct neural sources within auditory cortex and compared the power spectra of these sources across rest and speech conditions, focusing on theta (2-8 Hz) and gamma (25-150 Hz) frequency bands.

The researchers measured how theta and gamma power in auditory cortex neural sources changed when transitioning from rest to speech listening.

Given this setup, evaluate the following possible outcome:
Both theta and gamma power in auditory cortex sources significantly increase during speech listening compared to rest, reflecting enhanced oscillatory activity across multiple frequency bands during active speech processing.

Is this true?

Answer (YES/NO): YES